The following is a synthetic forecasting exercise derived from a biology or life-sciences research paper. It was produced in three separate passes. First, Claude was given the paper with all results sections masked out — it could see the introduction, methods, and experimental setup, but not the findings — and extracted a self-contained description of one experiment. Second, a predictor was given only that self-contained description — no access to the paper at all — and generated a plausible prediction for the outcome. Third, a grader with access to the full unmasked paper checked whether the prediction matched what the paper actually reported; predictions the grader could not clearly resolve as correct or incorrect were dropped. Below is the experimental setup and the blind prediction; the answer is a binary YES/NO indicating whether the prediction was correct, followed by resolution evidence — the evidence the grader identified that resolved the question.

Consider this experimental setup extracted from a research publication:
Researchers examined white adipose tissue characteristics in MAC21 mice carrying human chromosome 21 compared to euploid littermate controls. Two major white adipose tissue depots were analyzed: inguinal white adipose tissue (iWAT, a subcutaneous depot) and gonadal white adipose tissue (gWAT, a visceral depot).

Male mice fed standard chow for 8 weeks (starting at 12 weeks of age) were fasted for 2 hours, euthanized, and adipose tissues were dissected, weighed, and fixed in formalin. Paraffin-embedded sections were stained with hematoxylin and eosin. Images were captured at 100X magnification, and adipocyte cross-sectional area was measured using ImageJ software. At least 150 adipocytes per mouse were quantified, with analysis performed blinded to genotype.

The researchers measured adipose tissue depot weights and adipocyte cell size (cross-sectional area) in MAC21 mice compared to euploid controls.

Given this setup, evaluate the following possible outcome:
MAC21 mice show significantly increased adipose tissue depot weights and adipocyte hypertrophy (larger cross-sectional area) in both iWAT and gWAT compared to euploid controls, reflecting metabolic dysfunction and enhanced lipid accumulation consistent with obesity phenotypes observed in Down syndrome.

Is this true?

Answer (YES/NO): NO